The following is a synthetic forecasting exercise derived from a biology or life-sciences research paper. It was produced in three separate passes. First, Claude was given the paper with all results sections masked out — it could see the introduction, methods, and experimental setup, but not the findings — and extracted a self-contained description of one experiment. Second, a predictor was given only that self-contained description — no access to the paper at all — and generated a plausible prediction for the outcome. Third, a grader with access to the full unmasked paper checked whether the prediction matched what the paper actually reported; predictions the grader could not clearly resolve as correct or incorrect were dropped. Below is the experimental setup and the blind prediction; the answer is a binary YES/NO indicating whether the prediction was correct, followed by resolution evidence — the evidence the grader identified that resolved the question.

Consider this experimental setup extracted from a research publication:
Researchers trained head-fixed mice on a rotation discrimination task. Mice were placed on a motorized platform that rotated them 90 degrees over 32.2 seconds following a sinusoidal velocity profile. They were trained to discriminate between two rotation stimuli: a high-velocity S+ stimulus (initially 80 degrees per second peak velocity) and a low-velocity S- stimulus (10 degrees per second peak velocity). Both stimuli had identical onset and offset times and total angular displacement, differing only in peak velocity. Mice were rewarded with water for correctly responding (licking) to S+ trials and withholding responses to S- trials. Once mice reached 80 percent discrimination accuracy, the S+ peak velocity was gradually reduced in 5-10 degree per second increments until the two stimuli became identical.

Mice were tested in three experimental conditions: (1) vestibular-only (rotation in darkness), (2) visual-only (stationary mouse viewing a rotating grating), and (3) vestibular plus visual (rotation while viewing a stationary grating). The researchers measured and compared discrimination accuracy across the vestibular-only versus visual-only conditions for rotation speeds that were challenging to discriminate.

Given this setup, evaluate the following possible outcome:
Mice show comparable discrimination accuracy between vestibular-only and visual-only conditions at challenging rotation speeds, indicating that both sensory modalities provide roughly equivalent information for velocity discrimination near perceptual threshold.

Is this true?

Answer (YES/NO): NO